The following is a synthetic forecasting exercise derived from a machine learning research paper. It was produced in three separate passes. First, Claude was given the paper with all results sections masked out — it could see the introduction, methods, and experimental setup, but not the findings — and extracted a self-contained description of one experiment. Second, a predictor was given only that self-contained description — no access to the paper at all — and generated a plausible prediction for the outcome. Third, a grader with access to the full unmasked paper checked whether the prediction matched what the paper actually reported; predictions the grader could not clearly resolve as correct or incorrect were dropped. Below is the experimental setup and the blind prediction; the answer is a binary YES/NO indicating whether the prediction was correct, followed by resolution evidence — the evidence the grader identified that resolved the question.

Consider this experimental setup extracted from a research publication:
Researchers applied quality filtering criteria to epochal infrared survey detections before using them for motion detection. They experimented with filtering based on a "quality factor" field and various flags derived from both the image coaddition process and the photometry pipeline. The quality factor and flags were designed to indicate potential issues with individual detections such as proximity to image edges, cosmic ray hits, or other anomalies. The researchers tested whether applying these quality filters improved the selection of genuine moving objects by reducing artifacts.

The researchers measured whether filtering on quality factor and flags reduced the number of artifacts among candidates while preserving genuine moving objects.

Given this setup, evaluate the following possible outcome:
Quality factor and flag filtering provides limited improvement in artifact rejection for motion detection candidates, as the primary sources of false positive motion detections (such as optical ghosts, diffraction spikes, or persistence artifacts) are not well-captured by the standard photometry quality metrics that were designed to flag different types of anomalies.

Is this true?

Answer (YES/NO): YES